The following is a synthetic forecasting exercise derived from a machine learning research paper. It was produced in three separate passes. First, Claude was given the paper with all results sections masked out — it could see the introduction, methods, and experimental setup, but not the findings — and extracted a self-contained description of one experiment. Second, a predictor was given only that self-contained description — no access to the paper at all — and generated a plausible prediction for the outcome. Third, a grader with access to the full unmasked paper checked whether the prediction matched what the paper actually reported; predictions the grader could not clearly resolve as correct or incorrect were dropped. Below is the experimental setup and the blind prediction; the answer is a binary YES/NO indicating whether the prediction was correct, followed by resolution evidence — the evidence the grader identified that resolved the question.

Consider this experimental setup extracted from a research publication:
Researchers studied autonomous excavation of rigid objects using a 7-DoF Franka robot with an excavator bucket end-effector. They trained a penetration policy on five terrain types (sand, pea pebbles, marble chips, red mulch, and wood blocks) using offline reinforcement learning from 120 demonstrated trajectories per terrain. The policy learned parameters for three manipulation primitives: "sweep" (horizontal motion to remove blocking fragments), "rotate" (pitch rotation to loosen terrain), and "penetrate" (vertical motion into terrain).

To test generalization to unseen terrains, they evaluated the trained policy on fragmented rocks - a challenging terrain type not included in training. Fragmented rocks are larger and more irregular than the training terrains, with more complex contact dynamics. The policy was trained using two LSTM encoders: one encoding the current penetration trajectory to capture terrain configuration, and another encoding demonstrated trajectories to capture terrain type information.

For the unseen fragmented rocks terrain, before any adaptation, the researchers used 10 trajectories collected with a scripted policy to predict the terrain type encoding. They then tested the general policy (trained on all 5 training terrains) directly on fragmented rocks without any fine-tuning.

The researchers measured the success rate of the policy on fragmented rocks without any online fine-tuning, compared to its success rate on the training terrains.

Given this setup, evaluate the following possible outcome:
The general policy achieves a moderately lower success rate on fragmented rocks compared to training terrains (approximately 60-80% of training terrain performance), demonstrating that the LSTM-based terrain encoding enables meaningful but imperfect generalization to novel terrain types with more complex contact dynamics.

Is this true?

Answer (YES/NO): NO